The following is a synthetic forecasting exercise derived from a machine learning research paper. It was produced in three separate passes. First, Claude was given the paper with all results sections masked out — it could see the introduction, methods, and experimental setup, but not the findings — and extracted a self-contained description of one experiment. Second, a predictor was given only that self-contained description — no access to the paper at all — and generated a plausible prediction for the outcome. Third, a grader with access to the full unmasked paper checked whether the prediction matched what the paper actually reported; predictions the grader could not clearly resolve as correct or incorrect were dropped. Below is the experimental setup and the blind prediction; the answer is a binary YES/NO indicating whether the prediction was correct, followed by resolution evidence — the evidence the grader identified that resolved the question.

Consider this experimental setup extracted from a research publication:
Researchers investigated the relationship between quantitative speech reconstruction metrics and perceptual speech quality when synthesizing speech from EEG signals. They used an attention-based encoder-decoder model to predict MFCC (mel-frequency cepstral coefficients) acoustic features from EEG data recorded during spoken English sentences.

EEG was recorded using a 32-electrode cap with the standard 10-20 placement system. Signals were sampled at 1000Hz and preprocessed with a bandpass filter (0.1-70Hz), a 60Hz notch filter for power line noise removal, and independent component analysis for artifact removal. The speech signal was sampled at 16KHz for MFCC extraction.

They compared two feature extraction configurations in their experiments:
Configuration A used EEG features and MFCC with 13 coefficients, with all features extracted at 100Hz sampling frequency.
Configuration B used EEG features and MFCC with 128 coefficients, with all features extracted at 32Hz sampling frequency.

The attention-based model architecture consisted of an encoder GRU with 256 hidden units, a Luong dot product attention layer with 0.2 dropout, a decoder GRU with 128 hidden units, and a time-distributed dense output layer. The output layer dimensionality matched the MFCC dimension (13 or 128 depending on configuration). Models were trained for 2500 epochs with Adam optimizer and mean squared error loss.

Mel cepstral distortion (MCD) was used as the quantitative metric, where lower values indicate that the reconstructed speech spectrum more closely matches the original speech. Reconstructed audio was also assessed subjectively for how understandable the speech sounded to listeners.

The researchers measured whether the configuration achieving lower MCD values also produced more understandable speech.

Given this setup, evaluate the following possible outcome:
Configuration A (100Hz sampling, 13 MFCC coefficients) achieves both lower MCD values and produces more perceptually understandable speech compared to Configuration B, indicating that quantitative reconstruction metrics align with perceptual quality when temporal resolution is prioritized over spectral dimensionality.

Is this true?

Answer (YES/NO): NO